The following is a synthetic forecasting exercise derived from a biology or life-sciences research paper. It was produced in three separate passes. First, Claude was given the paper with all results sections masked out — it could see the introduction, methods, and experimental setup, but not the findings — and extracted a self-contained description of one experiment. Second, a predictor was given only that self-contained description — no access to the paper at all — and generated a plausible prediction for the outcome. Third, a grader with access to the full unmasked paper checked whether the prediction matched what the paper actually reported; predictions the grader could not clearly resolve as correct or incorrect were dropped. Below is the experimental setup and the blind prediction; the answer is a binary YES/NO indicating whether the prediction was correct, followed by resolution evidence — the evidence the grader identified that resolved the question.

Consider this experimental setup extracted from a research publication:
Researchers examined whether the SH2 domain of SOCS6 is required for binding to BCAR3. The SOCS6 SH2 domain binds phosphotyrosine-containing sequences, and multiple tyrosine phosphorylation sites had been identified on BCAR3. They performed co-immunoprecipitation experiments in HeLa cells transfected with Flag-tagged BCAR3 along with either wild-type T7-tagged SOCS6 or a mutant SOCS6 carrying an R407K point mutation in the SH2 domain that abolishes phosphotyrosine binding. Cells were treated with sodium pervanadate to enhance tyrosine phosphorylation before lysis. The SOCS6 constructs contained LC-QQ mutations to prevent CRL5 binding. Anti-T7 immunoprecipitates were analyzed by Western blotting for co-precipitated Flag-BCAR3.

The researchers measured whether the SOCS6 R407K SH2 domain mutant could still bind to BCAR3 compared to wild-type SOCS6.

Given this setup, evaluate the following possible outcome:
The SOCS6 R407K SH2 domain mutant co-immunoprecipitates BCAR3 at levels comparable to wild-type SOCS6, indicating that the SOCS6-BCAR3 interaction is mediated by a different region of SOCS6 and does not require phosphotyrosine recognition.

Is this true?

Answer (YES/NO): NO